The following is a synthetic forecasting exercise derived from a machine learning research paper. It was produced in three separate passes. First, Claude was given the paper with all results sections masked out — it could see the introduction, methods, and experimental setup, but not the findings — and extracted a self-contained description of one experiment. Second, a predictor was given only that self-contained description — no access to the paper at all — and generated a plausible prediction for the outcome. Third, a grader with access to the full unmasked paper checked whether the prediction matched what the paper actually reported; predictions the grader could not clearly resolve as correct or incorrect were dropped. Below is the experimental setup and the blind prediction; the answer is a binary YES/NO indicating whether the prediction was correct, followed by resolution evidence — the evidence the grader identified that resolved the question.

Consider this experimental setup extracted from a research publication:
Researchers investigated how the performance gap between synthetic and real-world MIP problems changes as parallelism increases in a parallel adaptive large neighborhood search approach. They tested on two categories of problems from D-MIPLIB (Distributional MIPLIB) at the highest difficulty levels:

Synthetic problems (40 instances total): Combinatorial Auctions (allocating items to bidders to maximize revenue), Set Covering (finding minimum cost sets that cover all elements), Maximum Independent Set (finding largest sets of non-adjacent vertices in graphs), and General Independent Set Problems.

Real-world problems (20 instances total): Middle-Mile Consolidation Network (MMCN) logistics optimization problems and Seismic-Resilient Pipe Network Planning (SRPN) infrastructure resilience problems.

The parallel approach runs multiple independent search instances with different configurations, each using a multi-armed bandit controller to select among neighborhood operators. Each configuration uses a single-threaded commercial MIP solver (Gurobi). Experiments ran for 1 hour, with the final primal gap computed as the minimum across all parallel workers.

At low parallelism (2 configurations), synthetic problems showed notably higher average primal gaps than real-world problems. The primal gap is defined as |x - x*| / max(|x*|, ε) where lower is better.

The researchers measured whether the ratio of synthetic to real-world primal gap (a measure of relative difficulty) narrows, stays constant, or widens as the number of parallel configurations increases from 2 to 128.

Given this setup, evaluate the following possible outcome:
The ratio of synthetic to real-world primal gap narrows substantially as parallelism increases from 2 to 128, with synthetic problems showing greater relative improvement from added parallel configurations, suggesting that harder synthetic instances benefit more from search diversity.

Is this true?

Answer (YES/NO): YES